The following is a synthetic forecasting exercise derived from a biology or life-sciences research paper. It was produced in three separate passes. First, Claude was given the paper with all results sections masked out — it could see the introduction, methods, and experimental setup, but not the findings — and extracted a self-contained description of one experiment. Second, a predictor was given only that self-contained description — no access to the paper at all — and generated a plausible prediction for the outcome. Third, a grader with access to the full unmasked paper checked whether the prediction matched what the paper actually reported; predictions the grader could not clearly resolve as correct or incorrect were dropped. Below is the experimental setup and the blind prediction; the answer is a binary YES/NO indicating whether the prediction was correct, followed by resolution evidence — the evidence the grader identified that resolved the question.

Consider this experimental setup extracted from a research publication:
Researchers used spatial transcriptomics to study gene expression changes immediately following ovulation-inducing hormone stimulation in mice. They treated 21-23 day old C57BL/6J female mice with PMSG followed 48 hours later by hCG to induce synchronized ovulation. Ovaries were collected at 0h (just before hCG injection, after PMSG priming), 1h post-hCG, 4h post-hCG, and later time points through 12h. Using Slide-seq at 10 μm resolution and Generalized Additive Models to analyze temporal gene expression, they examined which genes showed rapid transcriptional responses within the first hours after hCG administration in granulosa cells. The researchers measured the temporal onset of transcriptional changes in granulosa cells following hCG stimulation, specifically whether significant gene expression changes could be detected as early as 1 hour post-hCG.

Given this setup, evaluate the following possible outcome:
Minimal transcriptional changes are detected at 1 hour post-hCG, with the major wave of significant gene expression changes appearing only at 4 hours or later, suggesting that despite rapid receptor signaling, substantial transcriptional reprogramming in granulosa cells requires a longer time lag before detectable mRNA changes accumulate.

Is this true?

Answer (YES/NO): NO